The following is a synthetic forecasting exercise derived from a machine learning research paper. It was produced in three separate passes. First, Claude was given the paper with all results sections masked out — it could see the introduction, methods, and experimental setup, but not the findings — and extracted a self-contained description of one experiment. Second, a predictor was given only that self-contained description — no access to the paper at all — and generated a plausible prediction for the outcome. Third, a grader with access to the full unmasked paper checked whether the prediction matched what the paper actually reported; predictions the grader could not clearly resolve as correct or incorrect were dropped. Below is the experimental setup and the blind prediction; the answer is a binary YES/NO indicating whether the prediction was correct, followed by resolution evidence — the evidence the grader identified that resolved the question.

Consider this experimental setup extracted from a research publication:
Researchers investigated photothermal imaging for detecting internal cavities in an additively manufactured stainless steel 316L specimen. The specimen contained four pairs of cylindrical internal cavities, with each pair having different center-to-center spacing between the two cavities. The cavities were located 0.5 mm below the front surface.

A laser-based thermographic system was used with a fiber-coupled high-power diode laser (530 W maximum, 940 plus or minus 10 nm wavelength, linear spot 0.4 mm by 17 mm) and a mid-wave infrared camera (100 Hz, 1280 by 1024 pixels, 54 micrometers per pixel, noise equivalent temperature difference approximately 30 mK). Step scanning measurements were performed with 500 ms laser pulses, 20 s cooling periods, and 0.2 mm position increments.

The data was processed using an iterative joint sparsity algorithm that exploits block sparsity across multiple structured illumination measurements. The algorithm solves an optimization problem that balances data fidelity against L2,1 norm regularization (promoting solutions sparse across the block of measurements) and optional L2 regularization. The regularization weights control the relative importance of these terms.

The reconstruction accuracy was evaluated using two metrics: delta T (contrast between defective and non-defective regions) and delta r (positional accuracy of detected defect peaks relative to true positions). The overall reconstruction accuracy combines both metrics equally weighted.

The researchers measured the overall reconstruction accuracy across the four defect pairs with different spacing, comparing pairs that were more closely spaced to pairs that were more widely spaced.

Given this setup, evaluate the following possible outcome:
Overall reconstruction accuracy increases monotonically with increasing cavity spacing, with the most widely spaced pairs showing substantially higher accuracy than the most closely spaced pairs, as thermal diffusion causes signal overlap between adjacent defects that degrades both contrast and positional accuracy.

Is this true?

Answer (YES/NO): NO